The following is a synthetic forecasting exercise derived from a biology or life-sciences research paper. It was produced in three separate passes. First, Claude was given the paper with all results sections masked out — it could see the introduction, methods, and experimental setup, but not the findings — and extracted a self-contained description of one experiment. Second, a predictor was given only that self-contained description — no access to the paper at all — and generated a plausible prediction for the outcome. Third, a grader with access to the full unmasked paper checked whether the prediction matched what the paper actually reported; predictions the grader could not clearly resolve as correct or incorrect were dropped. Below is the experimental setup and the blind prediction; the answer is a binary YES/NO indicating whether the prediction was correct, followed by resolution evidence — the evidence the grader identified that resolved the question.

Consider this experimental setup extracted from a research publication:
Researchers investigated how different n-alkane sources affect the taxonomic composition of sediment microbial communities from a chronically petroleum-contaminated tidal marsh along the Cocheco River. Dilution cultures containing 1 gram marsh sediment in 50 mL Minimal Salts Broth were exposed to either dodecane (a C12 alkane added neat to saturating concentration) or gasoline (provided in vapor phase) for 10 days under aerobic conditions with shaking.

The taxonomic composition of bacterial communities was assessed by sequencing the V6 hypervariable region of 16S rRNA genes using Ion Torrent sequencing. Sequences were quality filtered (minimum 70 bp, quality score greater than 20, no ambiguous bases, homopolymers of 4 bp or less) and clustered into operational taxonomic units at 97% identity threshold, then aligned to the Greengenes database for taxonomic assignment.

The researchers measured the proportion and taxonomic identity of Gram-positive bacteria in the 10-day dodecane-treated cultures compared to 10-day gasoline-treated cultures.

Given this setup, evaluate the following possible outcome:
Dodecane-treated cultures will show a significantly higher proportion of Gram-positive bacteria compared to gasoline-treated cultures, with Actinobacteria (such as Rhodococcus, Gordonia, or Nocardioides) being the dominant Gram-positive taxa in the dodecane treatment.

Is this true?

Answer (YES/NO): YES